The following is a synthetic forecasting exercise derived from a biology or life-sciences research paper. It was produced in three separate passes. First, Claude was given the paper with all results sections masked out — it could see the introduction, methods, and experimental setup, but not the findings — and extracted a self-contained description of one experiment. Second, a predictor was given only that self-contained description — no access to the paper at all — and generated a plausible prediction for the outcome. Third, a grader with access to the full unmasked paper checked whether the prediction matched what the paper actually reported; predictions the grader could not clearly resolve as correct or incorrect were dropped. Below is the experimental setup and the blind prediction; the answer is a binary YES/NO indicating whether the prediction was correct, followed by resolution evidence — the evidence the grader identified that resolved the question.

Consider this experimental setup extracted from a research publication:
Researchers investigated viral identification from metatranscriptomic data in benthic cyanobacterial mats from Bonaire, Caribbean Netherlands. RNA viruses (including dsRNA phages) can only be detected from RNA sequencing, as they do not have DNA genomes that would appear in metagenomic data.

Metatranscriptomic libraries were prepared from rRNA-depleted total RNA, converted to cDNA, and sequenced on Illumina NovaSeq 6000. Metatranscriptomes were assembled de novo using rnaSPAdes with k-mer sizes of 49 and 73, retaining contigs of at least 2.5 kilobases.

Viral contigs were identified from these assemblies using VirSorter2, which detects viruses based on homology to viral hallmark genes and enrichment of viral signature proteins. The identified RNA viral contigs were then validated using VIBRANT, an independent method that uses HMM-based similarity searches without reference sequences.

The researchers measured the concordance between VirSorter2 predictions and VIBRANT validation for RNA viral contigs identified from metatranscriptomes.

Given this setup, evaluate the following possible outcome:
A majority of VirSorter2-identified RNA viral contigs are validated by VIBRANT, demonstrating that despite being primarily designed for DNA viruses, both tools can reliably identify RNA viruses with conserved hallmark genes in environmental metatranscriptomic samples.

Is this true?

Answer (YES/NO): NO